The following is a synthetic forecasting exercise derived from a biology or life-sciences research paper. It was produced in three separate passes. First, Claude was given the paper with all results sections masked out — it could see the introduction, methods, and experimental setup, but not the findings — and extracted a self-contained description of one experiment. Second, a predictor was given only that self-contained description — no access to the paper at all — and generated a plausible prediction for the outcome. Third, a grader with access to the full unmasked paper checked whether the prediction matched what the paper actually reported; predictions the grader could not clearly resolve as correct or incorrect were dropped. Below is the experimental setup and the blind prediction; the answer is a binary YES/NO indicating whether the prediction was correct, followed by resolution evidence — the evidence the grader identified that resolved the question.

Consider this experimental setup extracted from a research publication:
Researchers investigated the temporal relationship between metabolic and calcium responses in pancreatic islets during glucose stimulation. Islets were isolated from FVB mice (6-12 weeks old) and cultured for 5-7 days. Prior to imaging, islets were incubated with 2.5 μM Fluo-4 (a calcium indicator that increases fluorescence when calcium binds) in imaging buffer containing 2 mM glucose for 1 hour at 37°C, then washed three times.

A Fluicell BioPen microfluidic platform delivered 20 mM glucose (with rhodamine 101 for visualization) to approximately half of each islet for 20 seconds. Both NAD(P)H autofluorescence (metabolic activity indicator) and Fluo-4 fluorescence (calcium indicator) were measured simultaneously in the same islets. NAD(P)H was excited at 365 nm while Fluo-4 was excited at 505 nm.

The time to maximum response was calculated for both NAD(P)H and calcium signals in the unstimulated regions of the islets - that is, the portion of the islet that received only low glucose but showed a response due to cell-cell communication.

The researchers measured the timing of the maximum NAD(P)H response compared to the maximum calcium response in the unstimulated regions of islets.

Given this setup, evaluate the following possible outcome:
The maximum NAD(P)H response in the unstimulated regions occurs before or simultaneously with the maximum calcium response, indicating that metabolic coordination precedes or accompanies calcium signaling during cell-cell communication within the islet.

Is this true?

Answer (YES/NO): YES